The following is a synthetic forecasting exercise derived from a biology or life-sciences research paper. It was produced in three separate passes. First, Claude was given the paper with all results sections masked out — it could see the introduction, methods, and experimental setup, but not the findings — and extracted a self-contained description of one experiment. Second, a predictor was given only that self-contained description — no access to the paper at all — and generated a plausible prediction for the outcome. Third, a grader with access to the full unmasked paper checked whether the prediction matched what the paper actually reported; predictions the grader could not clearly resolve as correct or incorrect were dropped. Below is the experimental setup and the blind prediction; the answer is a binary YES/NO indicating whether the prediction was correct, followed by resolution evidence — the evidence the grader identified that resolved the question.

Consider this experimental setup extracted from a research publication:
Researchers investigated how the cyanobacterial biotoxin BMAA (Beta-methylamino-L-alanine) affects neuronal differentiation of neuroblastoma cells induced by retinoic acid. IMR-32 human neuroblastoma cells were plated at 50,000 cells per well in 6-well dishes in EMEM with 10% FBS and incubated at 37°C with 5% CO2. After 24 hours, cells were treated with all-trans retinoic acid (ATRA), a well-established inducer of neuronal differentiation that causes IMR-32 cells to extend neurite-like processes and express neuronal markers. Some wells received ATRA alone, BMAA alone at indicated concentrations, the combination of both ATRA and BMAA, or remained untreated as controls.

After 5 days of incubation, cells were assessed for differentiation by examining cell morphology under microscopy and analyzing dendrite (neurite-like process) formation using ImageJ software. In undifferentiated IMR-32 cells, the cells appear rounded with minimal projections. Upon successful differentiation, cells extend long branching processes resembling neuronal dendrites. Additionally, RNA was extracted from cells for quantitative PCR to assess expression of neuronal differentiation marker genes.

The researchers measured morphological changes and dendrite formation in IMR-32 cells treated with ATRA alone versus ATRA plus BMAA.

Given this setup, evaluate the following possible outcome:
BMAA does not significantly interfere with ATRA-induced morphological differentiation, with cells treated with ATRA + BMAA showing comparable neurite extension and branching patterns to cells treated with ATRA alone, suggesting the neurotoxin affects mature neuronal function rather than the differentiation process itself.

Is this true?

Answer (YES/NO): NO